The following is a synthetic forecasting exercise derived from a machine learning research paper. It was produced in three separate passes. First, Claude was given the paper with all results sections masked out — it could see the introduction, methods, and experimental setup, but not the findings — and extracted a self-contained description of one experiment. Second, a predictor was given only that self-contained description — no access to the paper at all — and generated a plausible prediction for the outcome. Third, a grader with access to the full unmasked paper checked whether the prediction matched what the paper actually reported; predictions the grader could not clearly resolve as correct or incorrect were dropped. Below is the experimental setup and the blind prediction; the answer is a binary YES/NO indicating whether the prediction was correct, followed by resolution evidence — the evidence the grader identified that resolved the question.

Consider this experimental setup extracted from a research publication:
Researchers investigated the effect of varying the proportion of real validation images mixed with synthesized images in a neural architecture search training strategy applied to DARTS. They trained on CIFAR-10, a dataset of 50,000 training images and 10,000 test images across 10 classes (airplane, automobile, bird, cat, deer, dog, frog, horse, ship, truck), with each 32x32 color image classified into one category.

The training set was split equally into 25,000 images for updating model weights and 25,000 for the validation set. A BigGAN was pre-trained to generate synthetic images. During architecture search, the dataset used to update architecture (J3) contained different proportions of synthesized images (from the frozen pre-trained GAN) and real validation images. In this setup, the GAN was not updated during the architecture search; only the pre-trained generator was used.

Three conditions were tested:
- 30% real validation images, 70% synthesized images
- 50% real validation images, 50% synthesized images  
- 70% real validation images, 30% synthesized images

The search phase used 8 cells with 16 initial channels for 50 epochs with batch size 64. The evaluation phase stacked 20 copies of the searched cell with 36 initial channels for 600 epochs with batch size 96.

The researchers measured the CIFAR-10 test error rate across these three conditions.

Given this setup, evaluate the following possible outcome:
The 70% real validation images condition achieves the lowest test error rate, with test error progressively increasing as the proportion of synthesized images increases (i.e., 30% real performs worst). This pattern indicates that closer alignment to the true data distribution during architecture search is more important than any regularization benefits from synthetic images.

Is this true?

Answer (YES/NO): NO